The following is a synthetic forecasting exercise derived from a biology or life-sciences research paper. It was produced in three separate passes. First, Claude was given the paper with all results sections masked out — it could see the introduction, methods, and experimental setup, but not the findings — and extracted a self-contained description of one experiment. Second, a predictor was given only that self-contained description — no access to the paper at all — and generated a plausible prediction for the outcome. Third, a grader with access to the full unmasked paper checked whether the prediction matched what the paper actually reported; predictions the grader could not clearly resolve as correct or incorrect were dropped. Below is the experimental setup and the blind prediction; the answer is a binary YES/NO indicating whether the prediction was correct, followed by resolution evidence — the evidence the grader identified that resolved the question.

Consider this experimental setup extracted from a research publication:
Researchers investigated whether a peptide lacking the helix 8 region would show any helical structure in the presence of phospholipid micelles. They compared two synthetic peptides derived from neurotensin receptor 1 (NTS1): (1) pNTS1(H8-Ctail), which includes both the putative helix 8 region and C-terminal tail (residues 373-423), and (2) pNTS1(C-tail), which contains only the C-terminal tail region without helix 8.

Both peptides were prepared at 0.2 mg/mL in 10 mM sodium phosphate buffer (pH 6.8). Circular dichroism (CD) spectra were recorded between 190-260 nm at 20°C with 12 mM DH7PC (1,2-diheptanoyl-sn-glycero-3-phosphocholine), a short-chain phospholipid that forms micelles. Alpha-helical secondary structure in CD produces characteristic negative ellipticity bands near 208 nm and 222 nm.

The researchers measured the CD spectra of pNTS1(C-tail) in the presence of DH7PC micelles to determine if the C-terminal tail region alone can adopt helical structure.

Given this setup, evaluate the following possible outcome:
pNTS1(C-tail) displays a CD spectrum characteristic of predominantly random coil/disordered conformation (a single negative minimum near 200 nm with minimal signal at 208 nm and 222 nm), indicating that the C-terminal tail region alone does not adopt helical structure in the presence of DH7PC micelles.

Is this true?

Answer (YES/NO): YES